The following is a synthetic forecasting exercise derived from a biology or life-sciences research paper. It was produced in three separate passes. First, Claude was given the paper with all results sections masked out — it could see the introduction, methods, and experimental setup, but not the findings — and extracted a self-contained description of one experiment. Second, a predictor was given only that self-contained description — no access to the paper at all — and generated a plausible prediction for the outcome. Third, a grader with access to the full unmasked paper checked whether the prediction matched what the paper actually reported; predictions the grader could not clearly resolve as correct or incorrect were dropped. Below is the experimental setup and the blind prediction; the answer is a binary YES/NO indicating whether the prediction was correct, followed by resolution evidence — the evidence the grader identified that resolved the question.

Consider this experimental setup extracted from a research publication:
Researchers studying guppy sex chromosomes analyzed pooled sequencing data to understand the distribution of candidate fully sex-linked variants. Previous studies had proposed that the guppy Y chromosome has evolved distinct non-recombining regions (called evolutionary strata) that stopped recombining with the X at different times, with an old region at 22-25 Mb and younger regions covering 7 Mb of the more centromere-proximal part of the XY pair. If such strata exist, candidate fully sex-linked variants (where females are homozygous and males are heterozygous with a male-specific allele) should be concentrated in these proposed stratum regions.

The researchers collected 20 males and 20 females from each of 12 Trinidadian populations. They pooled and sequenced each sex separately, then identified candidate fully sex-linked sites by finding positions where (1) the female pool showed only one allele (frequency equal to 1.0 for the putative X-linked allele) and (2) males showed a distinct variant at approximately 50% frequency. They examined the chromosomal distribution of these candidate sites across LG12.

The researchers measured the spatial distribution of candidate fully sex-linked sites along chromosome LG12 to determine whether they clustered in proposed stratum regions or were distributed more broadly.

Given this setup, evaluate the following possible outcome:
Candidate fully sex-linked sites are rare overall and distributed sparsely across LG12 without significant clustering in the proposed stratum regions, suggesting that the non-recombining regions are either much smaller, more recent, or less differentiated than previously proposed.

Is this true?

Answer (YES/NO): YES